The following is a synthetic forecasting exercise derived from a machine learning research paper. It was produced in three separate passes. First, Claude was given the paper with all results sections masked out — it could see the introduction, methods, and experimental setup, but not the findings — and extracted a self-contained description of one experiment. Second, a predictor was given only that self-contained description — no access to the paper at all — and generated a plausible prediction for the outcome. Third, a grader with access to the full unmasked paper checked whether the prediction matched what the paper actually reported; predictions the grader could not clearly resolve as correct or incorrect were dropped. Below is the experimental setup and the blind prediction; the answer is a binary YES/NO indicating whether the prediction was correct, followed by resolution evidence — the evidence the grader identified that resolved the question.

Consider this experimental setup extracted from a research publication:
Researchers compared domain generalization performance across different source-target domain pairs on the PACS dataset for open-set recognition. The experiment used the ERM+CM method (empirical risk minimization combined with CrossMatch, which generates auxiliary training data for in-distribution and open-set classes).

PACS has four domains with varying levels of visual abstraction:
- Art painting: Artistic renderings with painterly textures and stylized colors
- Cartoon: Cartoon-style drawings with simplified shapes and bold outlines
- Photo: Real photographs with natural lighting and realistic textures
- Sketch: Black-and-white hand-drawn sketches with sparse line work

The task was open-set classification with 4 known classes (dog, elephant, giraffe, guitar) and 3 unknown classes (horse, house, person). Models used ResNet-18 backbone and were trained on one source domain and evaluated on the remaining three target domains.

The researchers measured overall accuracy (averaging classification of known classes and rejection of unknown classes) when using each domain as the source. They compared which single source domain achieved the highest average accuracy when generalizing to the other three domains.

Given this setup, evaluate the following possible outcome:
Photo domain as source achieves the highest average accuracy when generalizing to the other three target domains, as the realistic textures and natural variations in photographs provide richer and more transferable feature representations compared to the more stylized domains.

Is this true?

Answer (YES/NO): NO